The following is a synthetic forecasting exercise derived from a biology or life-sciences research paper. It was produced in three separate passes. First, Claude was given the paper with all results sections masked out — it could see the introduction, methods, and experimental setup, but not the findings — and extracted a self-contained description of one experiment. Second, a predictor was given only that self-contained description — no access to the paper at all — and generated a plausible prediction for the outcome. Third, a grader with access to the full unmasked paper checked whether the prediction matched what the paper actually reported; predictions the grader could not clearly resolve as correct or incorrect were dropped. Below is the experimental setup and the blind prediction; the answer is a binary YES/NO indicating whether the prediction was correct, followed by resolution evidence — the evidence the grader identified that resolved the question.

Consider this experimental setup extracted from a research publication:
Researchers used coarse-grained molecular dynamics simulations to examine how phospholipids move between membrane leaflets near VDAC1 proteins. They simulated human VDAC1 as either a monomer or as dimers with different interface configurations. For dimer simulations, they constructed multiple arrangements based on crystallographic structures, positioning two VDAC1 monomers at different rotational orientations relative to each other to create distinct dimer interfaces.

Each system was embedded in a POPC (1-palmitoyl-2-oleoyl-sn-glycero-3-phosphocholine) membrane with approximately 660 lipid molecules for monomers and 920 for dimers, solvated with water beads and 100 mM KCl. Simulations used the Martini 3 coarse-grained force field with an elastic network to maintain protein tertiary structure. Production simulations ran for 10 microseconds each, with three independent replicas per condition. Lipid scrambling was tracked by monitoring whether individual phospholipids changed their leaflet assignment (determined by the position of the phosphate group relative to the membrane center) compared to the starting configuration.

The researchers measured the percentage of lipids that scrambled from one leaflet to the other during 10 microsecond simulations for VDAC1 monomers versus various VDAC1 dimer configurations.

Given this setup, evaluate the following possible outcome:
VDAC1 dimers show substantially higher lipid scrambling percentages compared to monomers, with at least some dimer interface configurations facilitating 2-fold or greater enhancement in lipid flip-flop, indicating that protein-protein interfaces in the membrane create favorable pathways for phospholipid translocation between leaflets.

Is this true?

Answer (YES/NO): YES